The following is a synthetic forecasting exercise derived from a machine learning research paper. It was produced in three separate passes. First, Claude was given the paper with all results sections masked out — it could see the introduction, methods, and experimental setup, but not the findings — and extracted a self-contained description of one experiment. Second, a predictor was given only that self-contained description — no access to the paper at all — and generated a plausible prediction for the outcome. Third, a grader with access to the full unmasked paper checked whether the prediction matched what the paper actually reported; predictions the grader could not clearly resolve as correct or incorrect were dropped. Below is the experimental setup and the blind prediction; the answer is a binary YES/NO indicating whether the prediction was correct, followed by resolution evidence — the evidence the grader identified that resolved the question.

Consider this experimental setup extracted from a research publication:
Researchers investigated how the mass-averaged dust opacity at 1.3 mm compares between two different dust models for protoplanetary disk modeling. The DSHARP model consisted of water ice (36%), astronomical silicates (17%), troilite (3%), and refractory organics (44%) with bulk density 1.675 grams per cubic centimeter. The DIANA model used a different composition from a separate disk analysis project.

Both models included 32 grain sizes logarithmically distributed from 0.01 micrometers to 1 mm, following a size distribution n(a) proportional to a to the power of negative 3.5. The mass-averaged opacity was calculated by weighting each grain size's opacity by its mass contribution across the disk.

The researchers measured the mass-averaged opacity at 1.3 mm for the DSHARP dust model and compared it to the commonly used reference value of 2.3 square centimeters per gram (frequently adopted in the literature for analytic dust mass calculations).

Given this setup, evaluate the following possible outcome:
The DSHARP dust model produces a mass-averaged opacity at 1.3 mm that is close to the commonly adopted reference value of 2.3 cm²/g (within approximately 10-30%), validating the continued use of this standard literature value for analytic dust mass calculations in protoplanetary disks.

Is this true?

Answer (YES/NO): NO